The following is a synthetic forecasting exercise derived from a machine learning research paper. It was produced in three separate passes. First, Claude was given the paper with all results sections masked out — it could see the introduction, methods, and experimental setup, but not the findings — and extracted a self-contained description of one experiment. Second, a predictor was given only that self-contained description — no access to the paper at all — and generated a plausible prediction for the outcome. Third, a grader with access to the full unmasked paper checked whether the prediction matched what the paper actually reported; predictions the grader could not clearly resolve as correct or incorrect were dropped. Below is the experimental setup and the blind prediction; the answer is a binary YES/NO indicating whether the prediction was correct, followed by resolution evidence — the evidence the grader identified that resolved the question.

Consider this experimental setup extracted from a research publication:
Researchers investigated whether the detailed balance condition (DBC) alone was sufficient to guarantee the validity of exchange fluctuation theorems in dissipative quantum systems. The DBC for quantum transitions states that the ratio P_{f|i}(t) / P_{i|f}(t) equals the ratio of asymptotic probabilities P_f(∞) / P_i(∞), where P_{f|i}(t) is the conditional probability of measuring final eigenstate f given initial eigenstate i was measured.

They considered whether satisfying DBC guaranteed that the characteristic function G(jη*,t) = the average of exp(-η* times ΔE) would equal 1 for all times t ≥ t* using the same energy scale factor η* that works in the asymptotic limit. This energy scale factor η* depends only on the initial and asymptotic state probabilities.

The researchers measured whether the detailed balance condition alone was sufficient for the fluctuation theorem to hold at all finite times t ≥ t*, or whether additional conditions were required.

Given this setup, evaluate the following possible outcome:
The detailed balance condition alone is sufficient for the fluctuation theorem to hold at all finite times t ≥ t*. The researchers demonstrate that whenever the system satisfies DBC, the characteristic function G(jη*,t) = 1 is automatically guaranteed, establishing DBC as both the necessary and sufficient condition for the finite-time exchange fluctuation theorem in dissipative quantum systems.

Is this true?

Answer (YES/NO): NO